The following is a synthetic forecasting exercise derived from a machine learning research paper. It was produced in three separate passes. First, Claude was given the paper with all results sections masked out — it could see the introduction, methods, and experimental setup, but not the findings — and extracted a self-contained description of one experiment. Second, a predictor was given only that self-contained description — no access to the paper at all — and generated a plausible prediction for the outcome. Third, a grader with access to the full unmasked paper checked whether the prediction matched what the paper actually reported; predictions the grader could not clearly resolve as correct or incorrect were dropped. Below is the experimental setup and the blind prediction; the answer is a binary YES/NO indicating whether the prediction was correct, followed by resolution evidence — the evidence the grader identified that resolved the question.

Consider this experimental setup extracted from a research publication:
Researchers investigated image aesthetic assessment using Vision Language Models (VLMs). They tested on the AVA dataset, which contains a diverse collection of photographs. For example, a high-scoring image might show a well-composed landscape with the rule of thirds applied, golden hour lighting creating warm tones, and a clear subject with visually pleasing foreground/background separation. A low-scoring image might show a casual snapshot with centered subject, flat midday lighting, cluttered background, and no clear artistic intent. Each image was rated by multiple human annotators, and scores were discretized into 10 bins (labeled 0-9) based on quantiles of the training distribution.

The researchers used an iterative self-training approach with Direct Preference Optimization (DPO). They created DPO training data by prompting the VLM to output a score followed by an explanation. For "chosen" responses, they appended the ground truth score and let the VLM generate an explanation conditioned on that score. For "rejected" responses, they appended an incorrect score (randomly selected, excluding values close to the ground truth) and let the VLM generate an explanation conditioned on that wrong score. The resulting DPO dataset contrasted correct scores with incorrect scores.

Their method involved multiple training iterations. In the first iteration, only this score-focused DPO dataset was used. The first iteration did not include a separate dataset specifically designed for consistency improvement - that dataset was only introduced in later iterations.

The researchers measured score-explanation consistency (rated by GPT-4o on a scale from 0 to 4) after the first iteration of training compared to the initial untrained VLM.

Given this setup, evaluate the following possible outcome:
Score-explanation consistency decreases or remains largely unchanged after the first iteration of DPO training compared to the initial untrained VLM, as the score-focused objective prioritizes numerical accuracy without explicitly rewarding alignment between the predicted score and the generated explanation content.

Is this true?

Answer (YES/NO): YES